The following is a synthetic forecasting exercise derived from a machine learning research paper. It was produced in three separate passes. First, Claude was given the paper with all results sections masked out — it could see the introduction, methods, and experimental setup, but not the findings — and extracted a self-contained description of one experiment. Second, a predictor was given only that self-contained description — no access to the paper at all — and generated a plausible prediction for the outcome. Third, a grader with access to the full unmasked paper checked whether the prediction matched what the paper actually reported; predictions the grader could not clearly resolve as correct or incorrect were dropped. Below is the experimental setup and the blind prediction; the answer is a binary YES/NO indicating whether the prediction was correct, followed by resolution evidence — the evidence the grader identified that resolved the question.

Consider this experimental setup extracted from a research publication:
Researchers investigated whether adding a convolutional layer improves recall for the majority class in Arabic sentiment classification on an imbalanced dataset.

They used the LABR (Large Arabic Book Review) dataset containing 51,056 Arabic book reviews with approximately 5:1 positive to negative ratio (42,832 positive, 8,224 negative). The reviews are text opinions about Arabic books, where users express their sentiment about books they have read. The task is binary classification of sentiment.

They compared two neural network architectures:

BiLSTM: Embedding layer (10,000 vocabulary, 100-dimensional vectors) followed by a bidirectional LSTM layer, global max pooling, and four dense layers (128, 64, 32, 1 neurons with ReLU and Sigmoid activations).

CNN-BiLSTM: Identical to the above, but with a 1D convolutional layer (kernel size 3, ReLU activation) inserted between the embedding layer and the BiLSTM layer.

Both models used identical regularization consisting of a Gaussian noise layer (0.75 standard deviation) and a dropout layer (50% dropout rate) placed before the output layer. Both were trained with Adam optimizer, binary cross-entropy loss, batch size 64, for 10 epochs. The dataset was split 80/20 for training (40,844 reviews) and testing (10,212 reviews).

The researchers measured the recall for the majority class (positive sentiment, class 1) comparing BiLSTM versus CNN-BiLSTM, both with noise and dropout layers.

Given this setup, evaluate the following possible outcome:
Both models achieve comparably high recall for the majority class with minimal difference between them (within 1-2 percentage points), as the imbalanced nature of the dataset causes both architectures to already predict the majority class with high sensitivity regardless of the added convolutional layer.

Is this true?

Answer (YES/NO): YES